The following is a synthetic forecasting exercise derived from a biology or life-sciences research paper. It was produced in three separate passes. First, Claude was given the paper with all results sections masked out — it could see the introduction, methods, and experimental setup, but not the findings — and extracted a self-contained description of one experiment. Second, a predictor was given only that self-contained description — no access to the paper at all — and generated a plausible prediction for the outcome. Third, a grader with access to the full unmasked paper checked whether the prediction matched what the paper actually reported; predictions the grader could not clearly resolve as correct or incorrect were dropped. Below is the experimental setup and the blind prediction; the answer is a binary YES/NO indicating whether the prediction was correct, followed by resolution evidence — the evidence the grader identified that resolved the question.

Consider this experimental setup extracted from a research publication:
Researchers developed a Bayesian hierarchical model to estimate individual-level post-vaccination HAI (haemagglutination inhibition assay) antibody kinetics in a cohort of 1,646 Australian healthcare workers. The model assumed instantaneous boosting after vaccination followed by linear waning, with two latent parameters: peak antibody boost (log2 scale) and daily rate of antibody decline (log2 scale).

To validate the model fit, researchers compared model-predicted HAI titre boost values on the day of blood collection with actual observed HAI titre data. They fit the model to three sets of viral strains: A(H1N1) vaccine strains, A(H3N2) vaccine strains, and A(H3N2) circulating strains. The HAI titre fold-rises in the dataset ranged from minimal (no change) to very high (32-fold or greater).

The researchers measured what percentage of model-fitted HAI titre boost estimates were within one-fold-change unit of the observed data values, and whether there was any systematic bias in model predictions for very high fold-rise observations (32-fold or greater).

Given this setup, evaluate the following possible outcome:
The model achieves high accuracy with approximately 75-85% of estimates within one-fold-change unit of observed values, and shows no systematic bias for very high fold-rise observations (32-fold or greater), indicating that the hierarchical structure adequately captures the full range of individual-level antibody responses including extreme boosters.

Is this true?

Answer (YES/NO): NO